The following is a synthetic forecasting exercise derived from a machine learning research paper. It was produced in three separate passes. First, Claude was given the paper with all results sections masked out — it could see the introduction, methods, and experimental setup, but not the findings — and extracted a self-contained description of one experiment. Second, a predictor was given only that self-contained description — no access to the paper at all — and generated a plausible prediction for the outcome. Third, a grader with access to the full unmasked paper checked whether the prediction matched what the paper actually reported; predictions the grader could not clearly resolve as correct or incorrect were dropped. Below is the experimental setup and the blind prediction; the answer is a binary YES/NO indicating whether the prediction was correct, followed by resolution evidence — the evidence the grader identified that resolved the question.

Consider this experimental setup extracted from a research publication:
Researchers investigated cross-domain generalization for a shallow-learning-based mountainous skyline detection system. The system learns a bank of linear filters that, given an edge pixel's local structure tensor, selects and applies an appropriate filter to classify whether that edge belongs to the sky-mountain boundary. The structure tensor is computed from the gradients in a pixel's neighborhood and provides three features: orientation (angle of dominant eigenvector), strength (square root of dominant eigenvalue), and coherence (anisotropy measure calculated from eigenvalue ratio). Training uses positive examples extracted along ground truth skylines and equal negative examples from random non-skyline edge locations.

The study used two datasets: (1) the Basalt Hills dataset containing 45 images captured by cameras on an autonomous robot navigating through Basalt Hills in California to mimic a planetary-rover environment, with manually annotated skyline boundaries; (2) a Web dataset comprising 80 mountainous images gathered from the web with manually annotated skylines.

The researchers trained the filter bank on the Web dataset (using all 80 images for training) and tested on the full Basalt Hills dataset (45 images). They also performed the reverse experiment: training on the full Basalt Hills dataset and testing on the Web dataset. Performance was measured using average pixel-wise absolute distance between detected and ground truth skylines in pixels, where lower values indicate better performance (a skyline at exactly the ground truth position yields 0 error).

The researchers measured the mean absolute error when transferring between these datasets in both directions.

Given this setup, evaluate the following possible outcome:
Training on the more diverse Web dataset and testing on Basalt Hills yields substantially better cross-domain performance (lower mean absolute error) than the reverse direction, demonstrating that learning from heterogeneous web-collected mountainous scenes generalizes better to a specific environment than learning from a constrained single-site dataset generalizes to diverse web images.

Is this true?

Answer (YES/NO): YES